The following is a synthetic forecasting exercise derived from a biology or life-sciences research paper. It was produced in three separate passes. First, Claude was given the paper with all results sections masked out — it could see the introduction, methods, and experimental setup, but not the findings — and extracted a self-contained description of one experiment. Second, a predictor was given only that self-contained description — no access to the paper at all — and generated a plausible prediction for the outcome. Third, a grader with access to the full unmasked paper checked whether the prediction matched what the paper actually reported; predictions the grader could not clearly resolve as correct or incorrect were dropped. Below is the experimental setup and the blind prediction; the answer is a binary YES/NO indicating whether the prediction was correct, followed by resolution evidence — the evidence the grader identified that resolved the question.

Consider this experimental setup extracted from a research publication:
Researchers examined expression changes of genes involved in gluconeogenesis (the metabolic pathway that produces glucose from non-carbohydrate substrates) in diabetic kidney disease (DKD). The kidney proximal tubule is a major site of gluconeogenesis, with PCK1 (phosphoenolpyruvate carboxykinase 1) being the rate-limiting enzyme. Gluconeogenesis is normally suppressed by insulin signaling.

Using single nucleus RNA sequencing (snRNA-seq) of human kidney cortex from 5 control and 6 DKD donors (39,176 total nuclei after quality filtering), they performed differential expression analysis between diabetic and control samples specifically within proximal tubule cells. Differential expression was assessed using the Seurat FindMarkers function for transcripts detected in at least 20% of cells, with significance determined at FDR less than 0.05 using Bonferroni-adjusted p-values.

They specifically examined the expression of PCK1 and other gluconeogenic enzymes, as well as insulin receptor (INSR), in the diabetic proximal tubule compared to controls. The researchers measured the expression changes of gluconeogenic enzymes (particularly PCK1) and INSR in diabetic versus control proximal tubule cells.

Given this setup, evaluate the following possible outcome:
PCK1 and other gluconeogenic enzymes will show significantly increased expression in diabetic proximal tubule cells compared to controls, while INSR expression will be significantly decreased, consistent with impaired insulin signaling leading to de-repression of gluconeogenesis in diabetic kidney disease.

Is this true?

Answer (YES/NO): YES